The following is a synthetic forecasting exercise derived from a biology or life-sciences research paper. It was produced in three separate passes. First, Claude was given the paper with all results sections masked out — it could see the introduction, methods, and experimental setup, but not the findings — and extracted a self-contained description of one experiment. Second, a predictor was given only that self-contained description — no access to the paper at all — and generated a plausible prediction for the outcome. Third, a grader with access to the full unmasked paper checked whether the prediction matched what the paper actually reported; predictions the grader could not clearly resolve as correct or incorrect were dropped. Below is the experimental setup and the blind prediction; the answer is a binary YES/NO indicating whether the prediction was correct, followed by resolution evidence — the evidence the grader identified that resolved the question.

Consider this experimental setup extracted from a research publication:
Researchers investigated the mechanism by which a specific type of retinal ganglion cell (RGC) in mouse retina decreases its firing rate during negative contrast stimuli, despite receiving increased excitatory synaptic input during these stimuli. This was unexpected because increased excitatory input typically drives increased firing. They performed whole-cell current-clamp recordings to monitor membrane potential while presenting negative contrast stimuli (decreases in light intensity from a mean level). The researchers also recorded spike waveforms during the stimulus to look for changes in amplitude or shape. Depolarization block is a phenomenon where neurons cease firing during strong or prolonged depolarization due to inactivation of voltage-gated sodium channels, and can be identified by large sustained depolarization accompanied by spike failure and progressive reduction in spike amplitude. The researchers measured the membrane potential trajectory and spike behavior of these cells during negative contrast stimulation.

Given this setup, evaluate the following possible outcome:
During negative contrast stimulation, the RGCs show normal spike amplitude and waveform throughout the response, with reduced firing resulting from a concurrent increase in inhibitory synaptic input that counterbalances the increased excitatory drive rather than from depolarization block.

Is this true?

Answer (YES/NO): NO